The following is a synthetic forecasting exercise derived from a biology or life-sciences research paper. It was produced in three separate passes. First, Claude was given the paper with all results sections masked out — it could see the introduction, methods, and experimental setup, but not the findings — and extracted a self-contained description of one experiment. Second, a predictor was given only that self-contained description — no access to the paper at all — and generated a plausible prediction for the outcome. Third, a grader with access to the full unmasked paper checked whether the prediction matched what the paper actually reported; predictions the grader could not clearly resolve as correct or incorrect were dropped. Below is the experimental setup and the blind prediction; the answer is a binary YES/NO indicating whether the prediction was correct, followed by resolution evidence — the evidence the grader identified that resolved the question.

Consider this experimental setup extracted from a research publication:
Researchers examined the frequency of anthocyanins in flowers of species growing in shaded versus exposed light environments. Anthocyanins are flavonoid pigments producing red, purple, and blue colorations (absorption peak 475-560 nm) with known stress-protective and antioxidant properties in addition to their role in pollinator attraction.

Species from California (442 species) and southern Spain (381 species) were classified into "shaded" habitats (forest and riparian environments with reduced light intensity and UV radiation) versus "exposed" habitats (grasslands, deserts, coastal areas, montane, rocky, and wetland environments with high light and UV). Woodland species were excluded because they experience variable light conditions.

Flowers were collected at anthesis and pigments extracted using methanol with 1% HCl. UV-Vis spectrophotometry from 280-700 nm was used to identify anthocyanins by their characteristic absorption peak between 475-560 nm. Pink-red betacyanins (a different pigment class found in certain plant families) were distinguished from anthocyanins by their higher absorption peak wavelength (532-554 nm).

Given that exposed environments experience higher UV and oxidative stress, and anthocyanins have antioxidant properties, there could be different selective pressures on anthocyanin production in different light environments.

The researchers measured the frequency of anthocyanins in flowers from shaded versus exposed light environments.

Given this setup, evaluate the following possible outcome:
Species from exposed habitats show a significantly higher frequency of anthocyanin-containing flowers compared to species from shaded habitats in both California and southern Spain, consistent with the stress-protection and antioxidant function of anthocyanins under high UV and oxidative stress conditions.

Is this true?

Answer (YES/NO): NO